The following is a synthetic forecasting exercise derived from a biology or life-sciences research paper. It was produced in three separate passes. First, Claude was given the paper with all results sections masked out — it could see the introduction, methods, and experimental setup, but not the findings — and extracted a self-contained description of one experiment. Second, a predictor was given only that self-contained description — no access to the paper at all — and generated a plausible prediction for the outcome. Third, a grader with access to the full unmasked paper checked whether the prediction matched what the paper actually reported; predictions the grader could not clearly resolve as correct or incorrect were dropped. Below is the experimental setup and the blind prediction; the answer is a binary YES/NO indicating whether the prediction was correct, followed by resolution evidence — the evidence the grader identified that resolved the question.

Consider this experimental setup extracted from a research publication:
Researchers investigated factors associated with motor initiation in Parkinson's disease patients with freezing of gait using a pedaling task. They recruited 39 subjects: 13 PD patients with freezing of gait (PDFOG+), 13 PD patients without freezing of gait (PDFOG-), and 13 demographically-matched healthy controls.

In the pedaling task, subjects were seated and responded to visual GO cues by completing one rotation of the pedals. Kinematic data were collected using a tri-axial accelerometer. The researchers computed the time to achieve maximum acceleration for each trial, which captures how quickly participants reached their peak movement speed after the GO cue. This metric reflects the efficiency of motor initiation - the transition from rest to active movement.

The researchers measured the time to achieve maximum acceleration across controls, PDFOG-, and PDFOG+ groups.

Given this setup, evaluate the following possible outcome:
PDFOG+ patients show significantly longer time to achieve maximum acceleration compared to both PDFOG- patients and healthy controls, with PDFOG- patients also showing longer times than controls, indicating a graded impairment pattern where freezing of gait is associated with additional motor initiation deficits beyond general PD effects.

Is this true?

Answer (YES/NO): NO